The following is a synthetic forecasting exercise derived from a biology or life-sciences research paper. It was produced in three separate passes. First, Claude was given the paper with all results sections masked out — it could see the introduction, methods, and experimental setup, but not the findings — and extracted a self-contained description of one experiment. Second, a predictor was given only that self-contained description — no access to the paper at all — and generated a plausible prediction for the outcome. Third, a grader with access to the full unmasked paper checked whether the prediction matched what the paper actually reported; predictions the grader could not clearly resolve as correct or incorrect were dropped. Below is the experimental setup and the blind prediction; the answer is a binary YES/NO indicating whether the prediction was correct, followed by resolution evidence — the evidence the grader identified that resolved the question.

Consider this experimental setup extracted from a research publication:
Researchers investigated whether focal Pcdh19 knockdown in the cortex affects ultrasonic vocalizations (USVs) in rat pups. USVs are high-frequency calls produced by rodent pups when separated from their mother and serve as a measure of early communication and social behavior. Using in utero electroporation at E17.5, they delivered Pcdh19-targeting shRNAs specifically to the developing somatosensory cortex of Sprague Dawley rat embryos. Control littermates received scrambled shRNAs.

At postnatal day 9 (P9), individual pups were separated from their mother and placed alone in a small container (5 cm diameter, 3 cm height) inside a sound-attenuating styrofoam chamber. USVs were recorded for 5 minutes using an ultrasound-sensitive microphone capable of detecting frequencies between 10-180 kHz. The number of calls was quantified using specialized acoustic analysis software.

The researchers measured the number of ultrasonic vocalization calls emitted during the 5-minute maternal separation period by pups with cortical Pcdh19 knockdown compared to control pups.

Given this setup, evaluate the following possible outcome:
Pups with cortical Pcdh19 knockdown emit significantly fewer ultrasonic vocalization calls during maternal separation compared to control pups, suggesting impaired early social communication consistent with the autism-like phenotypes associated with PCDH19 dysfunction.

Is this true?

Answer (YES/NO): YES